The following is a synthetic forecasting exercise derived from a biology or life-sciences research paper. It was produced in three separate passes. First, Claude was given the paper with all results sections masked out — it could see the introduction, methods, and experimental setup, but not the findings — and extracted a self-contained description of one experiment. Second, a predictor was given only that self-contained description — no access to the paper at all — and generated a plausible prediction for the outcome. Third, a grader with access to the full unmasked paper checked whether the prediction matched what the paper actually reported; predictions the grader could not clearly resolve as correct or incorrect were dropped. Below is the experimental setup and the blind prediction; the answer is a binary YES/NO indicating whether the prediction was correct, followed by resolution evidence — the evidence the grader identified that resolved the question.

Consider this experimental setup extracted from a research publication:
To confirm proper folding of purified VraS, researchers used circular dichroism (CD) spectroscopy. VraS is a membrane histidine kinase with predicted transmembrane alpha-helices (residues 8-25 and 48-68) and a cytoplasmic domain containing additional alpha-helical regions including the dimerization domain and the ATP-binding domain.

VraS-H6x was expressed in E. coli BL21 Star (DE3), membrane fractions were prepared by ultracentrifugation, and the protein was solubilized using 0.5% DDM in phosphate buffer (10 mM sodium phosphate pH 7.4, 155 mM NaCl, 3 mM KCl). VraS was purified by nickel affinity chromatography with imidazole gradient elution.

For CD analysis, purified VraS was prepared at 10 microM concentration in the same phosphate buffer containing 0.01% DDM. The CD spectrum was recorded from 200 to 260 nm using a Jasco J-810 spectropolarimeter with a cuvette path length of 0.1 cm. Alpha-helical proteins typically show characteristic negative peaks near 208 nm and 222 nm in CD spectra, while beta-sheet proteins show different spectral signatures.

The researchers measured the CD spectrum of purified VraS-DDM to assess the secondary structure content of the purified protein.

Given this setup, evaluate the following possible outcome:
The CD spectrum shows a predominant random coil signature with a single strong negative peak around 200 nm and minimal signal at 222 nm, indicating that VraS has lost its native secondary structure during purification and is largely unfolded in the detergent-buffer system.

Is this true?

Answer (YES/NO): NO